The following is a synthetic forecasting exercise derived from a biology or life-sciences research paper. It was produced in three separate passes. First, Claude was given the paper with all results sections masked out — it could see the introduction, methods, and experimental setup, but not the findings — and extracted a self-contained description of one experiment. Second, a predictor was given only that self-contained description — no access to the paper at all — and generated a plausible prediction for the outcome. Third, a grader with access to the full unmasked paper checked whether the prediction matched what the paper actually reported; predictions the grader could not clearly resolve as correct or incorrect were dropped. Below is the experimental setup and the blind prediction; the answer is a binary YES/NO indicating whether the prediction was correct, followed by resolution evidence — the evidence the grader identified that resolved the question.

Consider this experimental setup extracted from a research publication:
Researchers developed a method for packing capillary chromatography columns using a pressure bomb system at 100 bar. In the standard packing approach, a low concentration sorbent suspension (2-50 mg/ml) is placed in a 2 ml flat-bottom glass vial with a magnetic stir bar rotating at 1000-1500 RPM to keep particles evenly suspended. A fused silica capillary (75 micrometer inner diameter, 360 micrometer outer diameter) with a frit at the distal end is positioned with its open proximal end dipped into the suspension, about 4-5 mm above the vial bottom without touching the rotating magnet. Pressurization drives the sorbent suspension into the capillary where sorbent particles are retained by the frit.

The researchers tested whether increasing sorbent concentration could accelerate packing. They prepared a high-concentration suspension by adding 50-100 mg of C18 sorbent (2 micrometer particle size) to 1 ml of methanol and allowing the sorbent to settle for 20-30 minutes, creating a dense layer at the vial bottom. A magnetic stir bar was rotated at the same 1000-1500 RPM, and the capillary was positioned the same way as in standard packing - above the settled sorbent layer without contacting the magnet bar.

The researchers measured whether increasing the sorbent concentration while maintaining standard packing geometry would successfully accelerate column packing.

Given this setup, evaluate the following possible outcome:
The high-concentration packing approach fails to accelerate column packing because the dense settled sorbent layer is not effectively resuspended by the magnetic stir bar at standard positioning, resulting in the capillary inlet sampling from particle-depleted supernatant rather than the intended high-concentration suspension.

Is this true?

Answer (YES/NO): NO